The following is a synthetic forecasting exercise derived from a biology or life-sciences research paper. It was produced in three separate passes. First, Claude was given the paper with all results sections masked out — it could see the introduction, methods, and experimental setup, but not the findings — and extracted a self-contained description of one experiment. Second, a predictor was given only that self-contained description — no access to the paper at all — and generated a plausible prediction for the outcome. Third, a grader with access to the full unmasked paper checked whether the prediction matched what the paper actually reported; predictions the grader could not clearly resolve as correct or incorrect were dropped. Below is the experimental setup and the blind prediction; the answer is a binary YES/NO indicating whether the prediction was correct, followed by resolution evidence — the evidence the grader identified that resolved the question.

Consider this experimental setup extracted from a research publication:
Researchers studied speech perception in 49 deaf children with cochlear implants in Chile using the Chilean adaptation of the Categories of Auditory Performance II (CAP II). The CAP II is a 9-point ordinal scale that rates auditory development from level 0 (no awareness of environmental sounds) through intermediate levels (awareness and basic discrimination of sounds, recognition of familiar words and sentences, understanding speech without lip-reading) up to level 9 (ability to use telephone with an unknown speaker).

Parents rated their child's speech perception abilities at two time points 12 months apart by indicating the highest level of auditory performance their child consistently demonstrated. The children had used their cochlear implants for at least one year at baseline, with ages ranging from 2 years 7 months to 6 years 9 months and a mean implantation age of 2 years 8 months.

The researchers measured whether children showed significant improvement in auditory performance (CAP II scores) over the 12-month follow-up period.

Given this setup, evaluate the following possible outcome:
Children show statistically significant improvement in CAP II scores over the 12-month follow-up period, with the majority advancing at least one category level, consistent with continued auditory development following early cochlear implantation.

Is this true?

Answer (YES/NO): NO